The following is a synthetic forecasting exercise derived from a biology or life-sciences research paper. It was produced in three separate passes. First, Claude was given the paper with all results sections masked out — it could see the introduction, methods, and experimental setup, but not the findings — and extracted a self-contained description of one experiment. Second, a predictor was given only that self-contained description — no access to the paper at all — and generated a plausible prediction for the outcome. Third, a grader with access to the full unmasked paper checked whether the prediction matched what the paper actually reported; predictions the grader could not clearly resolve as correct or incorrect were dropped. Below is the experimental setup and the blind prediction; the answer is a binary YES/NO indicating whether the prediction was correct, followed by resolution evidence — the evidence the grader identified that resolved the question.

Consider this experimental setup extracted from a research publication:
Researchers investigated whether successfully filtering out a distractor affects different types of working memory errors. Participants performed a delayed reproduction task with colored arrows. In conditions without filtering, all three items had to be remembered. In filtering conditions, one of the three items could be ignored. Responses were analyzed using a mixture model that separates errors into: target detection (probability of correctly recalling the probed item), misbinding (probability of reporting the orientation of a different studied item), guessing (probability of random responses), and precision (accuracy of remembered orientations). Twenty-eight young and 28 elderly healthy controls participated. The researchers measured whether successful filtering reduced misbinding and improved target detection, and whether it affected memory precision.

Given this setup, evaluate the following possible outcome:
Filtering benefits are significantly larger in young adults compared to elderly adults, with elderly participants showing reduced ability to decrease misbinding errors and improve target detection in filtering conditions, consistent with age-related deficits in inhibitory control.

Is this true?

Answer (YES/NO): NO